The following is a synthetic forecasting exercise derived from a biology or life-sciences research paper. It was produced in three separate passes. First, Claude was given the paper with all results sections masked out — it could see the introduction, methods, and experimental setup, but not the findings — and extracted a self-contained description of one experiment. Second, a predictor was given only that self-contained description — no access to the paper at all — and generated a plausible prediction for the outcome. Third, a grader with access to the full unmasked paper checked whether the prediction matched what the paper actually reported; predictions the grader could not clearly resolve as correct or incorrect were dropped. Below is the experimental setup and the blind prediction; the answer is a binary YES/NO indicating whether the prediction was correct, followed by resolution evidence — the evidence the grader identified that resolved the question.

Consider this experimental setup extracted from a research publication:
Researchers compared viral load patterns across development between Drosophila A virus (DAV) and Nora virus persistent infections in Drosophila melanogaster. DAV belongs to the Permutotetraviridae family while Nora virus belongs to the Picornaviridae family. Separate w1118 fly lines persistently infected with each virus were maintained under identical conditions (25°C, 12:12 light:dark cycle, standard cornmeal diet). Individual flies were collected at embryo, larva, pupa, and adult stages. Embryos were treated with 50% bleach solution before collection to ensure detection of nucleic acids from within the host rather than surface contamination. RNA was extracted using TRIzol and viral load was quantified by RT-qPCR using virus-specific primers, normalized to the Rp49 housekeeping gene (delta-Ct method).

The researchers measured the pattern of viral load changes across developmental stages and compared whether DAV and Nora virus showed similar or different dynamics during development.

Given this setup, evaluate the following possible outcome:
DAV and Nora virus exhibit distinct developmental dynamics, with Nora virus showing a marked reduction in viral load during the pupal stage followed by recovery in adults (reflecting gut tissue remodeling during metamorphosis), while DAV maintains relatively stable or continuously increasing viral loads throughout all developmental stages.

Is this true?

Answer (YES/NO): NO